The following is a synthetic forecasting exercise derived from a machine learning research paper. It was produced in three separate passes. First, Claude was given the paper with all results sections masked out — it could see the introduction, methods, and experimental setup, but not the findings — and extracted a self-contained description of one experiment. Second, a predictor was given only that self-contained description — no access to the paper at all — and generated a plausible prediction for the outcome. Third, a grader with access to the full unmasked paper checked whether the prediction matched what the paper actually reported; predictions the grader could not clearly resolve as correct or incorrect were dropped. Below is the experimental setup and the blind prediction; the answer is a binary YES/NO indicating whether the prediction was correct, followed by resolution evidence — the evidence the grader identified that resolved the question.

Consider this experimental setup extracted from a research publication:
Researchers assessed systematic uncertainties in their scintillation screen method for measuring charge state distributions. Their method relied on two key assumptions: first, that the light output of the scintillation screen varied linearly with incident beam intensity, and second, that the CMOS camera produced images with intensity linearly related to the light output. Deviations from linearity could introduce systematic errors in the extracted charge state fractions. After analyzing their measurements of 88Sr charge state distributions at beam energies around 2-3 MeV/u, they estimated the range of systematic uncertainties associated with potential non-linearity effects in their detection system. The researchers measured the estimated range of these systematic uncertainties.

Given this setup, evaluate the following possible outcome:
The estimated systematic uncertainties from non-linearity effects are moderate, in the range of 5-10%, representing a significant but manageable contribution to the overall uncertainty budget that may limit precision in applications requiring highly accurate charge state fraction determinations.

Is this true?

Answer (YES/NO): NO